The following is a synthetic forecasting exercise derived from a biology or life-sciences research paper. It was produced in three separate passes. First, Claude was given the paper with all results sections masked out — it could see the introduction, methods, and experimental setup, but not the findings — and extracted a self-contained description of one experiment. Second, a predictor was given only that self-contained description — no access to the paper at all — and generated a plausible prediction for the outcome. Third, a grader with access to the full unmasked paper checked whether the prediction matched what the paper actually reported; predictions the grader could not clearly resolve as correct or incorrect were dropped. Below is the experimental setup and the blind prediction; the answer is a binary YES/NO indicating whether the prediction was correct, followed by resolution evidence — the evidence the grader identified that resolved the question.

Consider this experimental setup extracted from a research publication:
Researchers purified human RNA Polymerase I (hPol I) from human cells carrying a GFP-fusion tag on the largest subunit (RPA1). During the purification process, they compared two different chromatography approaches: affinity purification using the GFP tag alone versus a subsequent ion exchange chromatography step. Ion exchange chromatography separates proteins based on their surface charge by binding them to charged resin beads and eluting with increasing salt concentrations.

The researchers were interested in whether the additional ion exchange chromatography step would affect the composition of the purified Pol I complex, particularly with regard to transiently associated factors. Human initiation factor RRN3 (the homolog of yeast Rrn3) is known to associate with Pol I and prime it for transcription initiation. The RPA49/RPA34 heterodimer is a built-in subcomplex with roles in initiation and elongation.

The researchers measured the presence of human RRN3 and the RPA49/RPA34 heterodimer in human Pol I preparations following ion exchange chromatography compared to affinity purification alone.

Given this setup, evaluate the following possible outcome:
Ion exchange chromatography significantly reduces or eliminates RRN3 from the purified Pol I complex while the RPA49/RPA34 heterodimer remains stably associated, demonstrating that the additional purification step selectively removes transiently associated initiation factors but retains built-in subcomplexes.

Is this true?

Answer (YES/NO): NO